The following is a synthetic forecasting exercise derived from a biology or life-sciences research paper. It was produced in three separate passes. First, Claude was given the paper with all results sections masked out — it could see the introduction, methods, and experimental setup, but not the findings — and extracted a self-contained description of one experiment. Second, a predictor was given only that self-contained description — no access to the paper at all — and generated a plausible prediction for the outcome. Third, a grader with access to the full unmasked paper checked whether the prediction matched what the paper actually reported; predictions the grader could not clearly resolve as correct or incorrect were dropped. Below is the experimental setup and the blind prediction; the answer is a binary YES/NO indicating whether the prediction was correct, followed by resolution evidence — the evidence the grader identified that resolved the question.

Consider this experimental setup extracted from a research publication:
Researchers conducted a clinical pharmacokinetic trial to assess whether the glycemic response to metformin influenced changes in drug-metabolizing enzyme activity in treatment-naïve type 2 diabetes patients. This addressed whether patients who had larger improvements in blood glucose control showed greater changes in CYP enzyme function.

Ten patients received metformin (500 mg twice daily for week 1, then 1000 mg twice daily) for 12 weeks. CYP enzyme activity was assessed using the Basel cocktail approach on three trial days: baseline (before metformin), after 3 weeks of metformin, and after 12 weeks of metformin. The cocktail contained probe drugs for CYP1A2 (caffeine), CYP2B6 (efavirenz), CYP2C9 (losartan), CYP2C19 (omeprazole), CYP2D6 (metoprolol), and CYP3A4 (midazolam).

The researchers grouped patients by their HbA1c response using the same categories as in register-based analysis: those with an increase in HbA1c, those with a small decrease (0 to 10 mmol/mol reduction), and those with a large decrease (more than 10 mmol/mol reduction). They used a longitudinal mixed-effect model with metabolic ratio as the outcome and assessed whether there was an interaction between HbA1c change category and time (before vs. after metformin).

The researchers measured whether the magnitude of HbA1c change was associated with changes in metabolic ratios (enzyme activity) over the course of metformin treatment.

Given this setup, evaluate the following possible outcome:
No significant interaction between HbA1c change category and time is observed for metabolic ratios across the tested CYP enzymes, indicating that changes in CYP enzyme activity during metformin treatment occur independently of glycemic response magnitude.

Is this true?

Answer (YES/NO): YES